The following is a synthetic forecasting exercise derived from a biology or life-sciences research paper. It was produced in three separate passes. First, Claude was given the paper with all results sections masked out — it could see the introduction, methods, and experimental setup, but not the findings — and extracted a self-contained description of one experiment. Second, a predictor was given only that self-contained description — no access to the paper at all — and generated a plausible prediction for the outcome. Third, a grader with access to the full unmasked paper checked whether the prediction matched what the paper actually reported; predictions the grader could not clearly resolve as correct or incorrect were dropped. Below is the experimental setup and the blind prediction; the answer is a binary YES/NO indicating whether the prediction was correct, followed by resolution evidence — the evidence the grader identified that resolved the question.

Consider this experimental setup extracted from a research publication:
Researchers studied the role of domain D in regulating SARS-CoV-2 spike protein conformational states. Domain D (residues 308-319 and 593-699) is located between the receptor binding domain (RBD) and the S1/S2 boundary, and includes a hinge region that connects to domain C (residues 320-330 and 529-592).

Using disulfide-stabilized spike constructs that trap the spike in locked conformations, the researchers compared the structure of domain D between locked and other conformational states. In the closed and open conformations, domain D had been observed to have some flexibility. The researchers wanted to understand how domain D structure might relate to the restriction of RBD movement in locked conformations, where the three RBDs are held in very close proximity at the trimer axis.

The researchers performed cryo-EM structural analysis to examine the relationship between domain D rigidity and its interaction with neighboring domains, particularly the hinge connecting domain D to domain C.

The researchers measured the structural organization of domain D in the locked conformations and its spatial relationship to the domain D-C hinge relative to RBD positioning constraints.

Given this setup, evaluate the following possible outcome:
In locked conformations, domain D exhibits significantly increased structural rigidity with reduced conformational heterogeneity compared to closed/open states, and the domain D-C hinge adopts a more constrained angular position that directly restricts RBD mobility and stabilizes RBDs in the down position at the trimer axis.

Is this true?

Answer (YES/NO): YES